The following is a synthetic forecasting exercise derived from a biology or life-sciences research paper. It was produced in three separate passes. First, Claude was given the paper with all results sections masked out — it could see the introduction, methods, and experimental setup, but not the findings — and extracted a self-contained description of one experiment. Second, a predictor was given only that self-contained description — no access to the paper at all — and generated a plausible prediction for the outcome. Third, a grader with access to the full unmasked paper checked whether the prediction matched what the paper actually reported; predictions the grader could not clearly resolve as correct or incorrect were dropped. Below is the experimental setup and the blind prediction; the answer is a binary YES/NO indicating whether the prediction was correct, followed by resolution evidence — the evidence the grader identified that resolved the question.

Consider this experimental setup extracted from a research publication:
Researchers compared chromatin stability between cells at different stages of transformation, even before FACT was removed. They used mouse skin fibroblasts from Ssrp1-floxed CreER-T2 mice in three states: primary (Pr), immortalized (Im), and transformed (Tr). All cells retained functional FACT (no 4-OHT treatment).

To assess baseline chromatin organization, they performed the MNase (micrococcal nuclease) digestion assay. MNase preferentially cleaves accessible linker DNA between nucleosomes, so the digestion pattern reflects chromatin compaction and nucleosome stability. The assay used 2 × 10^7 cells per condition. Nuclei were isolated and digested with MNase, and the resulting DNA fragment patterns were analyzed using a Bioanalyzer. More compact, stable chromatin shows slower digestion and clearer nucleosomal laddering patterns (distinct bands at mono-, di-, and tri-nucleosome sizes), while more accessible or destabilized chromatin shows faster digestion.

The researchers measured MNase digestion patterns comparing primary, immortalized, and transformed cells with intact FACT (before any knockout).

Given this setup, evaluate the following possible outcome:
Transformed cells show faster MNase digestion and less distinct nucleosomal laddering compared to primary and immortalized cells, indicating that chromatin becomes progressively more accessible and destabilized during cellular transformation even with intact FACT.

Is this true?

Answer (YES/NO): YES